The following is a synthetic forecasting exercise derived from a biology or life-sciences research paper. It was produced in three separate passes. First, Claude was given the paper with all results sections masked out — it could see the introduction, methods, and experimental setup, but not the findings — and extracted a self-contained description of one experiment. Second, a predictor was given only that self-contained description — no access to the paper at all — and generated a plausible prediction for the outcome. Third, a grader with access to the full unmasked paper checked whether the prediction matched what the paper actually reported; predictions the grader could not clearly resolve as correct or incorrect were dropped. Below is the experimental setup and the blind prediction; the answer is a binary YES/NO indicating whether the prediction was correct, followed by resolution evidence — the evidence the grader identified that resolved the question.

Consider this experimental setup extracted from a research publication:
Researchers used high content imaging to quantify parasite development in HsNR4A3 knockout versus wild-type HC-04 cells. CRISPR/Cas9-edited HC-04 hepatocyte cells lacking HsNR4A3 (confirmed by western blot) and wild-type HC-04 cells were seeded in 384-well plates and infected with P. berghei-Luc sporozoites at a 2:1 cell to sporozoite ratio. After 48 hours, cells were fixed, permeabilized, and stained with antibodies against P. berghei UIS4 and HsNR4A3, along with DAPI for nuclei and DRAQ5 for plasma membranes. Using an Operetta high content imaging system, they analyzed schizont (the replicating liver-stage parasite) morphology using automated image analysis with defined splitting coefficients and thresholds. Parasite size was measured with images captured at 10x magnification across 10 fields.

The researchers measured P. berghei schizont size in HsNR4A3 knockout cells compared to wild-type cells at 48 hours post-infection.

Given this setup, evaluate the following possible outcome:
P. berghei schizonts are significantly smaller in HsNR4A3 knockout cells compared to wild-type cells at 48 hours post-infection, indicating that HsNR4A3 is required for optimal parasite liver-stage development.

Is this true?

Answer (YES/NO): YES